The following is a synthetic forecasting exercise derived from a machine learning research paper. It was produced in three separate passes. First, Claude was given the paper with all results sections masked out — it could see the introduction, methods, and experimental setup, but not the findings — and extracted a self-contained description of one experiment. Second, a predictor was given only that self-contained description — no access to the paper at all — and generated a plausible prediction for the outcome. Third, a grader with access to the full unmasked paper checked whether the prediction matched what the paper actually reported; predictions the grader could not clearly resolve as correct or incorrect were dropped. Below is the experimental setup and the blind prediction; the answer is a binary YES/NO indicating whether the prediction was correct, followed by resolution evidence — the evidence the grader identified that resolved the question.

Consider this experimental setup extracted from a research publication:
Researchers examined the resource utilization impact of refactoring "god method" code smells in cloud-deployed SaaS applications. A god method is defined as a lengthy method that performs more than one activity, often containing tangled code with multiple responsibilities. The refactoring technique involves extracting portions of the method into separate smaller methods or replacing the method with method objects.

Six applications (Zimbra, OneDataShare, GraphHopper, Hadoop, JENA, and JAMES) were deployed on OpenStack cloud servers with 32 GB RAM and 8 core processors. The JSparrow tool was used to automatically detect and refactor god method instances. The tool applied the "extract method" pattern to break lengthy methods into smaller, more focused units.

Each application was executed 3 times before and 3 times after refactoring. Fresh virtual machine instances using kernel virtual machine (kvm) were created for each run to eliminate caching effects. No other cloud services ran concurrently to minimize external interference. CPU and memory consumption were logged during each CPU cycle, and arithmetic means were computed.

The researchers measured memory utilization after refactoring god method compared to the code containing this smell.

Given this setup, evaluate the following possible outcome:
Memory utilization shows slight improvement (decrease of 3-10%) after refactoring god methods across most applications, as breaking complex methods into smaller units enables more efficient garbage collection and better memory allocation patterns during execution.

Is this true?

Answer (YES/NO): NO